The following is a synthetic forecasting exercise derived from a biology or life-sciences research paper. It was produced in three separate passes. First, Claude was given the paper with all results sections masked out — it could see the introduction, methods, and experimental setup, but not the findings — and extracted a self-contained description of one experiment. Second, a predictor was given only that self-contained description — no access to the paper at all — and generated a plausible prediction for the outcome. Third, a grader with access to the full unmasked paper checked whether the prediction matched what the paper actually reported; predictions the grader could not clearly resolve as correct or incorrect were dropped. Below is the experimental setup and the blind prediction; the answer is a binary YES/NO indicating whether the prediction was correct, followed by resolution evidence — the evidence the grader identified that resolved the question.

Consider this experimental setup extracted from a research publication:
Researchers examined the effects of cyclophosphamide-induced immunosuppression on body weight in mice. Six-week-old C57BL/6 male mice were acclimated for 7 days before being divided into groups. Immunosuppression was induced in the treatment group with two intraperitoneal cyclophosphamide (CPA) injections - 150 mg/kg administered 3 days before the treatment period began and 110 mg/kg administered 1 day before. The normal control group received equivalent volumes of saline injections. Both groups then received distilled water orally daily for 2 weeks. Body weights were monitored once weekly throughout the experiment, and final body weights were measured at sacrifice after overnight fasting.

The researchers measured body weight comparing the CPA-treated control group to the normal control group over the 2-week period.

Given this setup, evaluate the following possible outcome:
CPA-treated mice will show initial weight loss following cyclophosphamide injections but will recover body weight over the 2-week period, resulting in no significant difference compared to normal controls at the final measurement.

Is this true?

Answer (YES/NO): NO